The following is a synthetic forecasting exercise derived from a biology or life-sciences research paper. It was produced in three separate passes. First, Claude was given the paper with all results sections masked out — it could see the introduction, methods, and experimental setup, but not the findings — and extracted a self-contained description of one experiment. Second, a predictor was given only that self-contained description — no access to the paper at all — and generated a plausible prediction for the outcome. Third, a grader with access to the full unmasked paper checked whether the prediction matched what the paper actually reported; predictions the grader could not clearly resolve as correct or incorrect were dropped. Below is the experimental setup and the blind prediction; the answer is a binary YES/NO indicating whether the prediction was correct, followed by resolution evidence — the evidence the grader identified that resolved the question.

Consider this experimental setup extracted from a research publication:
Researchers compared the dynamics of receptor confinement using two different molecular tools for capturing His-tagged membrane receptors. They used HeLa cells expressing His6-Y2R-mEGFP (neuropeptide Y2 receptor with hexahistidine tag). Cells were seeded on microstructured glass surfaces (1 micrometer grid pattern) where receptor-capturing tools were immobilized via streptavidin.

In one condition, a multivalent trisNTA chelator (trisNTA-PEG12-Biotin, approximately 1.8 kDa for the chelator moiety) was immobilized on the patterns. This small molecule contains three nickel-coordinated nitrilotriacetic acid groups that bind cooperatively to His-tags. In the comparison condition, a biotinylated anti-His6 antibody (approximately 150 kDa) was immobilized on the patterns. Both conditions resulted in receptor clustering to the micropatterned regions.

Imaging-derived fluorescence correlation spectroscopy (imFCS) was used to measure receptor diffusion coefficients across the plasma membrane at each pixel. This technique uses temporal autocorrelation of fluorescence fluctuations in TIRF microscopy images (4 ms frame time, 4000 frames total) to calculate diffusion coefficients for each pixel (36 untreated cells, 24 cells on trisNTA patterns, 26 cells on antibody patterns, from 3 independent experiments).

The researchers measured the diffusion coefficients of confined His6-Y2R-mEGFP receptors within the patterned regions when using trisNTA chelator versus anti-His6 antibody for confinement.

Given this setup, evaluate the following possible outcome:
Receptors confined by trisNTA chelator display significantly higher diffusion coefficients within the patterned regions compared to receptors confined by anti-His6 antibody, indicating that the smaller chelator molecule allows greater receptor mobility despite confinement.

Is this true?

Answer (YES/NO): NO